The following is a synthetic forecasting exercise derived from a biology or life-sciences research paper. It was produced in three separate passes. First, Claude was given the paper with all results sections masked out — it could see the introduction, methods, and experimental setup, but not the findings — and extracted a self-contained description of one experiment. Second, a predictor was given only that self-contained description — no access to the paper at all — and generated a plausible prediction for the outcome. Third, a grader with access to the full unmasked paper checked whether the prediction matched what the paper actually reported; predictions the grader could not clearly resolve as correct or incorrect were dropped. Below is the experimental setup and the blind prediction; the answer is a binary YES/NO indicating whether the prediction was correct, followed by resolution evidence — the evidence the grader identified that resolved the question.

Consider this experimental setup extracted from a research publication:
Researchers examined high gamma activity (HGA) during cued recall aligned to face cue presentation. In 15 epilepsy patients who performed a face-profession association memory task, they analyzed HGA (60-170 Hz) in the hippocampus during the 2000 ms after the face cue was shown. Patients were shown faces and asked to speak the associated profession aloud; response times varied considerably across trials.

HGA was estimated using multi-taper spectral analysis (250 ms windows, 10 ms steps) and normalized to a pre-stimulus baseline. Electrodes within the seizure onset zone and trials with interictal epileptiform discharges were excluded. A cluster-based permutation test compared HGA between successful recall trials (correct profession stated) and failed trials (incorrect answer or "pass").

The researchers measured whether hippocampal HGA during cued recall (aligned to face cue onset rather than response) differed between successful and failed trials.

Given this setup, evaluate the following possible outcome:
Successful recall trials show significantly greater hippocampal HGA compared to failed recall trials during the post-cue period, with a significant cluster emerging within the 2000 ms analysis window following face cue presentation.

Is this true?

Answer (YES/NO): YES